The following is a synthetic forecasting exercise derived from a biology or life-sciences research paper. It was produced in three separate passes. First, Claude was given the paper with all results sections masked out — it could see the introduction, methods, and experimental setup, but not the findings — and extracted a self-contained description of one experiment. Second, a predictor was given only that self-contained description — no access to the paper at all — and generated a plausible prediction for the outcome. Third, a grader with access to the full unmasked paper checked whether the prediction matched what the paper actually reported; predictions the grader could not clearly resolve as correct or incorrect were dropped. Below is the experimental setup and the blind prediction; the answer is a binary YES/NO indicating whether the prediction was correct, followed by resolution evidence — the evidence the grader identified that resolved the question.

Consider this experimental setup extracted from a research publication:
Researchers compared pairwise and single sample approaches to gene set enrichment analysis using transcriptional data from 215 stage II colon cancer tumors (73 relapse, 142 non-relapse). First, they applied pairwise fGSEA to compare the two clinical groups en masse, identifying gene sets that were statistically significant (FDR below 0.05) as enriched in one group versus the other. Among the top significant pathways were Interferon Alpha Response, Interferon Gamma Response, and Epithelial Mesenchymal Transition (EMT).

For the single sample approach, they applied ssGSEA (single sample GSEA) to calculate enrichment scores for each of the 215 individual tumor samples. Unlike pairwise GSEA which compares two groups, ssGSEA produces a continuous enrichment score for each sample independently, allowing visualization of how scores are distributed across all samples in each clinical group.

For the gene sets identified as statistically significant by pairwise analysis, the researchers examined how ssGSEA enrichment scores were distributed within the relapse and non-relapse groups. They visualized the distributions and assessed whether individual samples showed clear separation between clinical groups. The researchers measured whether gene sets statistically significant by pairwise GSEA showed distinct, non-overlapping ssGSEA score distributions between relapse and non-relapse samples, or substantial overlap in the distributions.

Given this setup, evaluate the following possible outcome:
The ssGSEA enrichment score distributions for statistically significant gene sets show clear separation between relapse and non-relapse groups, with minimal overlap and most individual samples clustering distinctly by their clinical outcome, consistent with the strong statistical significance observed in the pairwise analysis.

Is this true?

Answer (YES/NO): NO